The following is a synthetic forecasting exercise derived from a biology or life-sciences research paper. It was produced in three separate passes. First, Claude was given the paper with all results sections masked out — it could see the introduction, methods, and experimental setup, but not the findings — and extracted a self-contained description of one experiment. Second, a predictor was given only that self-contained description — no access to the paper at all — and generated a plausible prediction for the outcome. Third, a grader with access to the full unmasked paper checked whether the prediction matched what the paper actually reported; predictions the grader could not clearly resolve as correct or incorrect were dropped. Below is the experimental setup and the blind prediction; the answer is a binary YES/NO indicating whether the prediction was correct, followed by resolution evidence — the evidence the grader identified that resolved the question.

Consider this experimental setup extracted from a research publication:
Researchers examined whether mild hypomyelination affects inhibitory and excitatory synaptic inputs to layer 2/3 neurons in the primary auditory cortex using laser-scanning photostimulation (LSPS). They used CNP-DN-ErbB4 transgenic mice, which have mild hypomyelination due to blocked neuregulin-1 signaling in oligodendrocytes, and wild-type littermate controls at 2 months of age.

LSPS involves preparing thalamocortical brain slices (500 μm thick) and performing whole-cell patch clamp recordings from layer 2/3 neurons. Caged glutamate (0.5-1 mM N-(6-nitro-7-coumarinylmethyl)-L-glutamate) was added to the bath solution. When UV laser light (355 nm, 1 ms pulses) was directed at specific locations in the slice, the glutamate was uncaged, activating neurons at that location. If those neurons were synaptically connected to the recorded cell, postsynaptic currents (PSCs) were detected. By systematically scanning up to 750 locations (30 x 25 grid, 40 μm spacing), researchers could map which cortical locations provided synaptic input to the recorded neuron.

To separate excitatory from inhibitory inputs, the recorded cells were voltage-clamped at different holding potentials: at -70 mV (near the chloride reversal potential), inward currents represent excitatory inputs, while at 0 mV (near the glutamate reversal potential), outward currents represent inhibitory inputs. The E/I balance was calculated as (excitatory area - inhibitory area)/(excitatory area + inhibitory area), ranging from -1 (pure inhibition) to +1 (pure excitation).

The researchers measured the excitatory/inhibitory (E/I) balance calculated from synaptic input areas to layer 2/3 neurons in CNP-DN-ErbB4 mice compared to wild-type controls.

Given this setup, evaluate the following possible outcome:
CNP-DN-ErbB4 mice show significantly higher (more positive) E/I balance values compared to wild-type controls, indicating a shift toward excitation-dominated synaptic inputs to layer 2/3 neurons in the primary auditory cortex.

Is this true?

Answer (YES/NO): YES